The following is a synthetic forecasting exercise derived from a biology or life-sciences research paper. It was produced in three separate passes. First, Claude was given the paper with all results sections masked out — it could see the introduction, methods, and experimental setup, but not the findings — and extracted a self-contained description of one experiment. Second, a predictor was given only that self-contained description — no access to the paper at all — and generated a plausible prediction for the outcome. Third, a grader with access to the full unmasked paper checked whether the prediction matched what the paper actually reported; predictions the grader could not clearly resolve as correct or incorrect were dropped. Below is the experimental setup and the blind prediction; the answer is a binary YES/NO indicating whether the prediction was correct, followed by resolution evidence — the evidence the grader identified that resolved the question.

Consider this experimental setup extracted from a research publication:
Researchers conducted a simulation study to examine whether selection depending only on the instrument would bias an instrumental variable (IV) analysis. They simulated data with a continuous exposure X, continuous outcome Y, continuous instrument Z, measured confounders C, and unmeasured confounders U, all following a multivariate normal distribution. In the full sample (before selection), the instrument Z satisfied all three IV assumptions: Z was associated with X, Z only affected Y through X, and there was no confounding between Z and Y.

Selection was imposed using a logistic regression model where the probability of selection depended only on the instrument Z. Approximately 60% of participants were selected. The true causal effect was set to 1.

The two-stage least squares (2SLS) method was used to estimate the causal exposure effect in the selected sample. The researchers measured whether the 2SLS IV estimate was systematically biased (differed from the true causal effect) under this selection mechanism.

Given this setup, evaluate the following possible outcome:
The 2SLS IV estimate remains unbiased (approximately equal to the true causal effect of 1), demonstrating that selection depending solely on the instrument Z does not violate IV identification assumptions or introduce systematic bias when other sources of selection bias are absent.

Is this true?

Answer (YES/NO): YES